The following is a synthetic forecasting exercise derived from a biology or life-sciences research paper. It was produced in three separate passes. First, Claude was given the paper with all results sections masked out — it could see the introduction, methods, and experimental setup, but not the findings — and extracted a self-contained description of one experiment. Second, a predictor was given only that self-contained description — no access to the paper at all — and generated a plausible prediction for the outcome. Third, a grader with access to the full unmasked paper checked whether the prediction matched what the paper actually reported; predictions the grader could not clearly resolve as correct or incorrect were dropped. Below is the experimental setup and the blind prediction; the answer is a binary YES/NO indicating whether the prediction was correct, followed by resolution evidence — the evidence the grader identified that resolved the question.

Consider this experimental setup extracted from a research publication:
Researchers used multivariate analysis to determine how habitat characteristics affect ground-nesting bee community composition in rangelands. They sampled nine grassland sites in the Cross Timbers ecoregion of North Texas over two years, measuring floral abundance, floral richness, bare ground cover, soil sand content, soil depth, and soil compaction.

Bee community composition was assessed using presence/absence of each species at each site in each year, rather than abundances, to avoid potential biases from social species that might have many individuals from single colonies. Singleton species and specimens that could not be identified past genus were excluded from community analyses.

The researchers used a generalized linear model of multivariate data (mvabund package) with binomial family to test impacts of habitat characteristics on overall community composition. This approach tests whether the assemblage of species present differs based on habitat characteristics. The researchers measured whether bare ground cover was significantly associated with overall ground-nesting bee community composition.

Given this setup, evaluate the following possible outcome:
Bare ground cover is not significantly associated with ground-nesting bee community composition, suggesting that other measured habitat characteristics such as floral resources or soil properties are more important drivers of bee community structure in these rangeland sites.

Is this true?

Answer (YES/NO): NO